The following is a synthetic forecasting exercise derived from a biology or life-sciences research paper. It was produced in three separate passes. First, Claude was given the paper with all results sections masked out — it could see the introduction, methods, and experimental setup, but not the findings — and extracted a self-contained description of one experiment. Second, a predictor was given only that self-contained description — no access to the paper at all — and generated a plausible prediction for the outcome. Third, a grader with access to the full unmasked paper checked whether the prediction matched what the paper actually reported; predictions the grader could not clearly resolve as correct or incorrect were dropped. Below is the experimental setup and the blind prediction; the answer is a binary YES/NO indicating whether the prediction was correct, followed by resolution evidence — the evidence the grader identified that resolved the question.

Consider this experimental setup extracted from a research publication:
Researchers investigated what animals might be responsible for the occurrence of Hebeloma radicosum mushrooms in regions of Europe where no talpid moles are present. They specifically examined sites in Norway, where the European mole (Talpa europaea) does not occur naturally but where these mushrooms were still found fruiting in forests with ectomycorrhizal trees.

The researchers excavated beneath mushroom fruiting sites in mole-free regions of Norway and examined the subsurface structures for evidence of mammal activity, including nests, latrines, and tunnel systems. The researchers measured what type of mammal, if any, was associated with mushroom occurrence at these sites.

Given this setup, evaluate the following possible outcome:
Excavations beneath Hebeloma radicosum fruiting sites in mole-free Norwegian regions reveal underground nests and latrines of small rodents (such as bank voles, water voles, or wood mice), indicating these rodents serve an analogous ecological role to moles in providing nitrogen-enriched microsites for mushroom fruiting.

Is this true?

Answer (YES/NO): NO